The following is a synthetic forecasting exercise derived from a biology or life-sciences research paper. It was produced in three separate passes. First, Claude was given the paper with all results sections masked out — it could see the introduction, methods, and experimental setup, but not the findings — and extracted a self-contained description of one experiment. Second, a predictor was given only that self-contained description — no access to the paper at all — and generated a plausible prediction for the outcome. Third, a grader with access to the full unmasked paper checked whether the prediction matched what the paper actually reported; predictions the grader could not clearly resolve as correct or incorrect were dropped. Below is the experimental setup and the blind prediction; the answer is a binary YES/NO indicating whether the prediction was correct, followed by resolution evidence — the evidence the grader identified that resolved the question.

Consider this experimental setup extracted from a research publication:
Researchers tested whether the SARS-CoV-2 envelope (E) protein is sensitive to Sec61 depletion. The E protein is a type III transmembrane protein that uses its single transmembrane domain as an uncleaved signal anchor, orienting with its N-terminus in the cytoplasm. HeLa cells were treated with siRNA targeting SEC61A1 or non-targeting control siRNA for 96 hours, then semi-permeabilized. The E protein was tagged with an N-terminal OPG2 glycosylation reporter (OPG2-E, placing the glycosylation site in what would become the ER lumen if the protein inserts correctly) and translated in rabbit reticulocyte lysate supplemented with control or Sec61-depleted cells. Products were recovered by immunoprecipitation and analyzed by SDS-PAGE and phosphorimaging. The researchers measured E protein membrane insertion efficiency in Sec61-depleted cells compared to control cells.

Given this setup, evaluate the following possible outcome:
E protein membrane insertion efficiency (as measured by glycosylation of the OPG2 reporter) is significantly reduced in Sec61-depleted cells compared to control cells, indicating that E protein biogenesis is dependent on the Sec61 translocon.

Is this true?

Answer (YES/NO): NO